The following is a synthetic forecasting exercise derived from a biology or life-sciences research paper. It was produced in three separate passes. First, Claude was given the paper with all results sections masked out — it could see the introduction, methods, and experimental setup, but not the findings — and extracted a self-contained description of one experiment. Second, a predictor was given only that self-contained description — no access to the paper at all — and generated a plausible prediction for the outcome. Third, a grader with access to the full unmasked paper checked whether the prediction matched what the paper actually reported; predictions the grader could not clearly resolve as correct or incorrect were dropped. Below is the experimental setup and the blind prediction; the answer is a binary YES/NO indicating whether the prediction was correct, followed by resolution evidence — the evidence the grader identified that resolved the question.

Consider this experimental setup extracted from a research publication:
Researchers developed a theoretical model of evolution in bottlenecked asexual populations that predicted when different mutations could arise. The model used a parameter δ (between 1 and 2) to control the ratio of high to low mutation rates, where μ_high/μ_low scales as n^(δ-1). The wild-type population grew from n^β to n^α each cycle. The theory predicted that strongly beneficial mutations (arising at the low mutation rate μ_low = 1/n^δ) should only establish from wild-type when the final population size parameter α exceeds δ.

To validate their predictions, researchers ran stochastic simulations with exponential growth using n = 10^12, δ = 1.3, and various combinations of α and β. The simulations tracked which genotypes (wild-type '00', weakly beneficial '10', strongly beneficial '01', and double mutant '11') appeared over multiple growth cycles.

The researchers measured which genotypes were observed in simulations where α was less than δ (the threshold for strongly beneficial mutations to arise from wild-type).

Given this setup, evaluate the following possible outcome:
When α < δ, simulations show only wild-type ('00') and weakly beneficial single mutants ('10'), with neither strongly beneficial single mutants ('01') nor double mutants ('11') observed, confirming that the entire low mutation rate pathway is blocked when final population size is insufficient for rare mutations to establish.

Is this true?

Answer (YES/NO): NO